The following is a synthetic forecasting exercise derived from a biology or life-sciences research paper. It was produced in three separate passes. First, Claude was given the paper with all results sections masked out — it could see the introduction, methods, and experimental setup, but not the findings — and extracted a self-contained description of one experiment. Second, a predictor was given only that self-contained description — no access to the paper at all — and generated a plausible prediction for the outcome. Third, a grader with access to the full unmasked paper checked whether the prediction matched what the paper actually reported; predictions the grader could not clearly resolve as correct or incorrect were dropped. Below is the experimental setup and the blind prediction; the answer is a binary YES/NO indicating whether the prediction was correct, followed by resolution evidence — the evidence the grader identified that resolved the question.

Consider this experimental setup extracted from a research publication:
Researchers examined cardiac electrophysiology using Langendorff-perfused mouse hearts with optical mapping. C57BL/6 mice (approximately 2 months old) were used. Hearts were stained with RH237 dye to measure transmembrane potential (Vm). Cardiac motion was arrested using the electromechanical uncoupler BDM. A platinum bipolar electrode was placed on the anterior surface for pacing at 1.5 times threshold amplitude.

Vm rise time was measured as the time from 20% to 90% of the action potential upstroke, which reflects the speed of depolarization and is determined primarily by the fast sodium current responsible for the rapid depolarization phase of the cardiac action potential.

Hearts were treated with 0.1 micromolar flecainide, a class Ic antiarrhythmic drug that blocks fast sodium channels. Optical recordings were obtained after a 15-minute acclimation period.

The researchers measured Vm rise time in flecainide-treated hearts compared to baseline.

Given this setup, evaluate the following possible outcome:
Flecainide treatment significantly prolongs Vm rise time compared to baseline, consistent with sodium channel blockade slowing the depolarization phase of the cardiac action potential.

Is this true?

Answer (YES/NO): YES